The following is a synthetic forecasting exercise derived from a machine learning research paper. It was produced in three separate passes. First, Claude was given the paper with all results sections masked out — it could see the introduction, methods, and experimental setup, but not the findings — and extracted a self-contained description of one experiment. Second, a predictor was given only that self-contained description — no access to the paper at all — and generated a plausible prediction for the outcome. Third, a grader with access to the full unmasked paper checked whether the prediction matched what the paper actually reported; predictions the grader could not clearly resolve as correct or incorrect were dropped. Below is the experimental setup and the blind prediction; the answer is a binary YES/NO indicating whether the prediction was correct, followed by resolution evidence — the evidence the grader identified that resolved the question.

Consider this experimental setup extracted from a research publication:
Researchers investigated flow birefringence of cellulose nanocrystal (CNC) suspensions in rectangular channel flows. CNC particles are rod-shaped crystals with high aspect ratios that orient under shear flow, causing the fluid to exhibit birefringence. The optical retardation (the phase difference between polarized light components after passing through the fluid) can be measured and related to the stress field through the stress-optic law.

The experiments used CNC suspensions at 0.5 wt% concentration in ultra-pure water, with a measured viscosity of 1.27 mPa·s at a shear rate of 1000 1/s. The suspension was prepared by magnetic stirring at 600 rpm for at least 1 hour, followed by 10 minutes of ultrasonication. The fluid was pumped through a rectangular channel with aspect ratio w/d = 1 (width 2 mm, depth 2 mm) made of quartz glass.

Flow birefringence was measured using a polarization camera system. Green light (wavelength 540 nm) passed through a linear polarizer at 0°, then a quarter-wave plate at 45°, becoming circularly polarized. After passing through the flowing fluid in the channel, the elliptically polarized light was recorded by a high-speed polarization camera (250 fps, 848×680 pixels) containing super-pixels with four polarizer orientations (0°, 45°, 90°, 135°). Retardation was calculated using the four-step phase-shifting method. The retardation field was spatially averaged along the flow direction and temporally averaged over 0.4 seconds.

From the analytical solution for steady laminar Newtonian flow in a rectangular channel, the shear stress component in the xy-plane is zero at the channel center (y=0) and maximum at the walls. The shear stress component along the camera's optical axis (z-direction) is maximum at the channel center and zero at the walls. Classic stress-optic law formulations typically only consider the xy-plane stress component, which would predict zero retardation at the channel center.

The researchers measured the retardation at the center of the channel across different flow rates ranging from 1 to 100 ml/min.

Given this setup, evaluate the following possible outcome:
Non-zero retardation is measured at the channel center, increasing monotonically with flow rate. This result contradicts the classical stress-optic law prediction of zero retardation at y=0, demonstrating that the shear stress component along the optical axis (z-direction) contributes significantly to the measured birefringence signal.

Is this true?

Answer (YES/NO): YES